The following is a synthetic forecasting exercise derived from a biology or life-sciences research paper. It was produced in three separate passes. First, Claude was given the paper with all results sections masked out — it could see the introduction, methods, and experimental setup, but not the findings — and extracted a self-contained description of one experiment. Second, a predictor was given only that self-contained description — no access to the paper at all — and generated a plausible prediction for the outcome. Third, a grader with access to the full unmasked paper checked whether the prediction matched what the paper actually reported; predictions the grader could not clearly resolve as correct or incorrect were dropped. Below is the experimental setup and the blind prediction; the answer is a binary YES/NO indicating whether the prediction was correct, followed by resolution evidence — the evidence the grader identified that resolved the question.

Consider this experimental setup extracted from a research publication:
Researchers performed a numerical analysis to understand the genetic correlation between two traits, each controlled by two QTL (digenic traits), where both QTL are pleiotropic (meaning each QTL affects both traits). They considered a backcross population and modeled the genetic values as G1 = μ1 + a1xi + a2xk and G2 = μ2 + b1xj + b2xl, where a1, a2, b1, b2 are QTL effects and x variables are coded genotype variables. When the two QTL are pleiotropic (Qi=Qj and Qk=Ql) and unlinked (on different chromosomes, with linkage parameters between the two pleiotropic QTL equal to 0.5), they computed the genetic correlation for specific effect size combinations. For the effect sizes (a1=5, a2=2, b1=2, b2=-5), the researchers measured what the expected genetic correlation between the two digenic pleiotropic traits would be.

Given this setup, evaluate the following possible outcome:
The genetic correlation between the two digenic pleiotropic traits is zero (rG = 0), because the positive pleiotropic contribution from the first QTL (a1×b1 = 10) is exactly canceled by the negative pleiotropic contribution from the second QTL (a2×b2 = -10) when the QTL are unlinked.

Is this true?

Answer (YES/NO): YES